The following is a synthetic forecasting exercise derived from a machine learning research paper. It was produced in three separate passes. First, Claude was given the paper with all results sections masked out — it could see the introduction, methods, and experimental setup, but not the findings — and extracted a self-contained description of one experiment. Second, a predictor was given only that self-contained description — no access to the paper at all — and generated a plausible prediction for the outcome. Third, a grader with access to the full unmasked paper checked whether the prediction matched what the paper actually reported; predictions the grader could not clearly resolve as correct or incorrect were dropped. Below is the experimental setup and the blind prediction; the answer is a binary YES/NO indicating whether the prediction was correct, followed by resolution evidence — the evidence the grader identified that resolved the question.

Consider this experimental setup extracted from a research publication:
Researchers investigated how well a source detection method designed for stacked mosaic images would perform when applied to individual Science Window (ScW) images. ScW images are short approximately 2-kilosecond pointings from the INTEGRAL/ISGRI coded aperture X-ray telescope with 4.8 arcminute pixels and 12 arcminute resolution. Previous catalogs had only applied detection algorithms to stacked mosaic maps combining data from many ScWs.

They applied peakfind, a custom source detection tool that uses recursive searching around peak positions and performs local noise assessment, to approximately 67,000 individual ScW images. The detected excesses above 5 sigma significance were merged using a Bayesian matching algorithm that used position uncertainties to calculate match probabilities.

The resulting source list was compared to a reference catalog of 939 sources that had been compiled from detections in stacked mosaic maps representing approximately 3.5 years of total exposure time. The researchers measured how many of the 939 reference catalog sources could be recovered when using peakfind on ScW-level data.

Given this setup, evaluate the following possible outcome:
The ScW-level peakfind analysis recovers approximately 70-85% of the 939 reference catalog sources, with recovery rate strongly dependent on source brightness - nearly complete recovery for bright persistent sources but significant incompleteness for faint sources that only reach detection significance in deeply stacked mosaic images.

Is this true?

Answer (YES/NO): NO